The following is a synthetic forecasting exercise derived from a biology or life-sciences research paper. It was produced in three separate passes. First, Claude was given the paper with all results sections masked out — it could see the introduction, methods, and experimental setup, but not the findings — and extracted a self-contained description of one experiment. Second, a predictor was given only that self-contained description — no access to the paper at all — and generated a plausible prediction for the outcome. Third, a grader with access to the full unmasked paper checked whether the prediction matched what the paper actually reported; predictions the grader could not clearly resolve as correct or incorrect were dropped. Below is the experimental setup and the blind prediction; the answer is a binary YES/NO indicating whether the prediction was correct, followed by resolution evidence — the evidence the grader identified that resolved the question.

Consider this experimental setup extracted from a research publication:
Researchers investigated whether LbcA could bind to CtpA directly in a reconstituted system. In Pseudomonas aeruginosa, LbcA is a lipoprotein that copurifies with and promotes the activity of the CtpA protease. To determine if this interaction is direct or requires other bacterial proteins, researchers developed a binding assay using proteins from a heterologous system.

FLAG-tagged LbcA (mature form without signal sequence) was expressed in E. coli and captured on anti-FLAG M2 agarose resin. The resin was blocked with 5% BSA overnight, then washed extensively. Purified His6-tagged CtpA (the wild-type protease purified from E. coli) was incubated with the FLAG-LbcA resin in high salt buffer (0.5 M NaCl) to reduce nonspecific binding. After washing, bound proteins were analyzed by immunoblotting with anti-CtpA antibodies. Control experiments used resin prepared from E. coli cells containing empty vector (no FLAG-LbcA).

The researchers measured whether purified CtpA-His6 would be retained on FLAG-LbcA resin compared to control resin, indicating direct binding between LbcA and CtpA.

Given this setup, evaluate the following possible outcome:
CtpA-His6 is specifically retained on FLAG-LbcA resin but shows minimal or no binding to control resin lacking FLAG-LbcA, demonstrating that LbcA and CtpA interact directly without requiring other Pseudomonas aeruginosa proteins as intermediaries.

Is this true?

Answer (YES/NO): YES